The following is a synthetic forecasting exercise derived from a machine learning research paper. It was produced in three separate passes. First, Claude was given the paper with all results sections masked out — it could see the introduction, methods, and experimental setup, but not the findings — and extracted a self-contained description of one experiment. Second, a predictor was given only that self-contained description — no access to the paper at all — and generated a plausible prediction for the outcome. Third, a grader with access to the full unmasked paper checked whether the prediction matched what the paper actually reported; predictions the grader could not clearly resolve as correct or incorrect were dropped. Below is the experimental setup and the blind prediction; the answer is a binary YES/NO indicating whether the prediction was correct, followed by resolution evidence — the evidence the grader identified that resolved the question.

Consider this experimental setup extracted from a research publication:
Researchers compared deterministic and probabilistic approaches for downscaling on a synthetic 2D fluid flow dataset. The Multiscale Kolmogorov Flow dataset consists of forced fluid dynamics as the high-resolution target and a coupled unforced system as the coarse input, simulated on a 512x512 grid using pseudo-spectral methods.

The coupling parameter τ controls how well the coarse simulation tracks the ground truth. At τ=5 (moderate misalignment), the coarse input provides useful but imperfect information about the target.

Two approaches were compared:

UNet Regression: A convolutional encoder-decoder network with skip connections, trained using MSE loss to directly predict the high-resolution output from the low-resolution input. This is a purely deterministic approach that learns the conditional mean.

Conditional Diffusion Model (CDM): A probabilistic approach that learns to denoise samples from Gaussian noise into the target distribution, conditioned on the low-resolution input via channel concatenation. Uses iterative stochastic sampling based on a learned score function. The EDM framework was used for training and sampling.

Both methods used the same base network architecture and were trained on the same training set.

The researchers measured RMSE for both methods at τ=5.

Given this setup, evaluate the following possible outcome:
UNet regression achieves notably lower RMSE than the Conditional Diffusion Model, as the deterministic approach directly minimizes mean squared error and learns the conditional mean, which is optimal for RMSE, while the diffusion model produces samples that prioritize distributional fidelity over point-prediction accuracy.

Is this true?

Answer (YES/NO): NO